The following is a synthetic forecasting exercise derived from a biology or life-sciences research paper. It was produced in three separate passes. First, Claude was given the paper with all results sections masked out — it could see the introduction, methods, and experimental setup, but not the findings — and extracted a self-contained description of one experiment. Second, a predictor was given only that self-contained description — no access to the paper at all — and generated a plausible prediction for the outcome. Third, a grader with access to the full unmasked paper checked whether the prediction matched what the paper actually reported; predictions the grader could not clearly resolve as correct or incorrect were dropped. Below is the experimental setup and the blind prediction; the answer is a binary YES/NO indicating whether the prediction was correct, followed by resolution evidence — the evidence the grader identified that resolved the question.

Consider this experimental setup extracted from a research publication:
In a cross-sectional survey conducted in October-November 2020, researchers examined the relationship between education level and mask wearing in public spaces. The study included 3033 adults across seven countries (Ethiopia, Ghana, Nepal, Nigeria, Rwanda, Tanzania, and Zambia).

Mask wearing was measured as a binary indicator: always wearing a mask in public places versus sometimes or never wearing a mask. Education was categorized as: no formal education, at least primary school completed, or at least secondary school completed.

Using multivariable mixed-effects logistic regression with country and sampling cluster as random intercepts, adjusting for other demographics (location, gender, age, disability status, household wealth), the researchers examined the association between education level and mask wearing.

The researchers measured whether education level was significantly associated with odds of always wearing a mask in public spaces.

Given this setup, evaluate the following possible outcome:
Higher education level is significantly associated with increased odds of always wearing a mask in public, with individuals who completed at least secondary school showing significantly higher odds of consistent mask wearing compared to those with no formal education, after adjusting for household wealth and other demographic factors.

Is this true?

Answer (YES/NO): YES